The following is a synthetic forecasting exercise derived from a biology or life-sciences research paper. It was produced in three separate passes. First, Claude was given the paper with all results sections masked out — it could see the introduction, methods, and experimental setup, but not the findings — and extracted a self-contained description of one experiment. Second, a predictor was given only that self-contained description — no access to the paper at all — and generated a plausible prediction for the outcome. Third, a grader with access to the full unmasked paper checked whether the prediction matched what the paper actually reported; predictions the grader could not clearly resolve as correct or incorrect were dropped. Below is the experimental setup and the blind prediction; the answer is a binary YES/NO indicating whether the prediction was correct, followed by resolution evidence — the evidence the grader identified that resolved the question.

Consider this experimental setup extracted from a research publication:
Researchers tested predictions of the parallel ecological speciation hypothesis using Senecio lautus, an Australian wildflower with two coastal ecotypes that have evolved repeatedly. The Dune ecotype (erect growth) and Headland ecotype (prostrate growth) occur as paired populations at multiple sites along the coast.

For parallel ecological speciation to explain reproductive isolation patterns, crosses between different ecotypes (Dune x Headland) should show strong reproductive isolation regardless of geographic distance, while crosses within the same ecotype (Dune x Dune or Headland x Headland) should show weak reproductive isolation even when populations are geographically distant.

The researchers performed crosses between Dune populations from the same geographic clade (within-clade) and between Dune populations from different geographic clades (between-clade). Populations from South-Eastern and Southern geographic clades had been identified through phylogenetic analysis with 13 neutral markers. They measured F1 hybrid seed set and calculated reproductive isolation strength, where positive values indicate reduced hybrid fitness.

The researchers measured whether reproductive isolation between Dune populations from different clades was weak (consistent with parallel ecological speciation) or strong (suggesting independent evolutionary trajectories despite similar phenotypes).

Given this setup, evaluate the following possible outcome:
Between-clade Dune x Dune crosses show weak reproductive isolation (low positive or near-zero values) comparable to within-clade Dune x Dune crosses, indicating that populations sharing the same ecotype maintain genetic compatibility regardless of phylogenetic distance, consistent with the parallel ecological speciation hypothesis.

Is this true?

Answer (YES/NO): YES